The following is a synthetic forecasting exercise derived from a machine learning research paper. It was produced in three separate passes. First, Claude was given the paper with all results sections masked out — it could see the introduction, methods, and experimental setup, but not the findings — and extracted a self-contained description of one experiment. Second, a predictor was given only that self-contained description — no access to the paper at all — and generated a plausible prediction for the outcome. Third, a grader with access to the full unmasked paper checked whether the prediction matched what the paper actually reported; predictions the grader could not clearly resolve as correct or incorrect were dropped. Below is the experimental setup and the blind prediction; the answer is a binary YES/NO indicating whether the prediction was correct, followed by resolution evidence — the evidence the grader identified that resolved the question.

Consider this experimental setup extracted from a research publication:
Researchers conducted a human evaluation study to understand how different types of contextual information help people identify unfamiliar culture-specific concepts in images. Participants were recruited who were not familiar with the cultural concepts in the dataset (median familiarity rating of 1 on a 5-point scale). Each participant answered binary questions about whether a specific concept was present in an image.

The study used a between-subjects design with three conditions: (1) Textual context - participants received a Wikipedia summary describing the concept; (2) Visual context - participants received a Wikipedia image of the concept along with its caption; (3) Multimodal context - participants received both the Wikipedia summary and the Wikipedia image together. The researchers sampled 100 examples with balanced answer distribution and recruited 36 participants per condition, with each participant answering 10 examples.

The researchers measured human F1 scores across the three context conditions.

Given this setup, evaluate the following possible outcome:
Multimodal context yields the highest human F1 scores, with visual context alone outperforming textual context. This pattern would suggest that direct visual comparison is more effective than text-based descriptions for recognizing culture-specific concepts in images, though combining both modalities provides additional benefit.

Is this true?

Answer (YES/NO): YES